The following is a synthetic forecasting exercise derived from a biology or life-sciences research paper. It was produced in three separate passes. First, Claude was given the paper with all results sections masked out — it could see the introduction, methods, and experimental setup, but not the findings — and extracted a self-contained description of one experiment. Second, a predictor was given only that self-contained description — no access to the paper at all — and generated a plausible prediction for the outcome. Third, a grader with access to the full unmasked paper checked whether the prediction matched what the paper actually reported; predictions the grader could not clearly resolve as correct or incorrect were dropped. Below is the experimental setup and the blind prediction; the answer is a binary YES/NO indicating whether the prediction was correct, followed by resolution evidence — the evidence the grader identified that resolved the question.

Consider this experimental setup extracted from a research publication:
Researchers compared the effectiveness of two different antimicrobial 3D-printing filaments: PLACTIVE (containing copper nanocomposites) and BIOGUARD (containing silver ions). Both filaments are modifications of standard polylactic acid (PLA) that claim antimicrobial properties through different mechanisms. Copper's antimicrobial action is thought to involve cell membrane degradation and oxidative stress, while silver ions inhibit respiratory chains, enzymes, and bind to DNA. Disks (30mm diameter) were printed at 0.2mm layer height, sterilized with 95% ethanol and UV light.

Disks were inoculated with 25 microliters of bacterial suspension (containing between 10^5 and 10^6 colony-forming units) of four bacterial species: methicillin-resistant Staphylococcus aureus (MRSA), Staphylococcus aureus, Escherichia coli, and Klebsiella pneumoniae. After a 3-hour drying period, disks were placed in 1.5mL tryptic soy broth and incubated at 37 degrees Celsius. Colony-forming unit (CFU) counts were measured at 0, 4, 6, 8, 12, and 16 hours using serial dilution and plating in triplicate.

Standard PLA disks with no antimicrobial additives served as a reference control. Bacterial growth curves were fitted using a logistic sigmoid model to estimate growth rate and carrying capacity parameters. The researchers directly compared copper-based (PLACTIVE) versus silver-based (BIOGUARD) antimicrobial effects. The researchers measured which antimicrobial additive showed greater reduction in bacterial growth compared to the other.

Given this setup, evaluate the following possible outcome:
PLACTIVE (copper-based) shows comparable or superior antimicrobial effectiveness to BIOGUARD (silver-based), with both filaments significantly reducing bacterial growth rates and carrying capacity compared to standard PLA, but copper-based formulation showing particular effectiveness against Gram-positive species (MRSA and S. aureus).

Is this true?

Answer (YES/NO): NO